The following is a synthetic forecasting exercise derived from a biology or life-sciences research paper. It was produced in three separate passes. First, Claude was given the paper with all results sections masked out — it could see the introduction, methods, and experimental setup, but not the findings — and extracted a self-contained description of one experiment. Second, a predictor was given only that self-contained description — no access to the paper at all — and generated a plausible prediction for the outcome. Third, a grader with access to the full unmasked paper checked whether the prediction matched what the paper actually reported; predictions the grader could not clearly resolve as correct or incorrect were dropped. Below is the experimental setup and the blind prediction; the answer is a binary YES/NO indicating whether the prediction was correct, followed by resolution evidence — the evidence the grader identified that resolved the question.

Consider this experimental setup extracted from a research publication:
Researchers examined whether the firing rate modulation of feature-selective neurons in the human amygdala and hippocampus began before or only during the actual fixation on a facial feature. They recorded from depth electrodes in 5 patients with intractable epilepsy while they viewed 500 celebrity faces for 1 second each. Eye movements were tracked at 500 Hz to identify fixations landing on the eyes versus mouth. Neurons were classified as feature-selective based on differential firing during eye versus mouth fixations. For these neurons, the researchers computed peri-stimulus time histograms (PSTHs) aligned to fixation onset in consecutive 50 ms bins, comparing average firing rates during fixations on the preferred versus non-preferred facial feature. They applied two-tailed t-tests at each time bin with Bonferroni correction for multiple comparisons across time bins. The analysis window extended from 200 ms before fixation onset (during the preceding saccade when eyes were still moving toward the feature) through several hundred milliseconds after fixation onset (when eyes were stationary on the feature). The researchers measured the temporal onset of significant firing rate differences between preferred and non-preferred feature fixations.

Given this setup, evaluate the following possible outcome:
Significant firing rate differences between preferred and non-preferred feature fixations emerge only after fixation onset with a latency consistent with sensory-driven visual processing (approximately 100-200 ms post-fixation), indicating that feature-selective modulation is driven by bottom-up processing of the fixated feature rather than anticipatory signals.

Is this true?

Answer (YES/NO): NO